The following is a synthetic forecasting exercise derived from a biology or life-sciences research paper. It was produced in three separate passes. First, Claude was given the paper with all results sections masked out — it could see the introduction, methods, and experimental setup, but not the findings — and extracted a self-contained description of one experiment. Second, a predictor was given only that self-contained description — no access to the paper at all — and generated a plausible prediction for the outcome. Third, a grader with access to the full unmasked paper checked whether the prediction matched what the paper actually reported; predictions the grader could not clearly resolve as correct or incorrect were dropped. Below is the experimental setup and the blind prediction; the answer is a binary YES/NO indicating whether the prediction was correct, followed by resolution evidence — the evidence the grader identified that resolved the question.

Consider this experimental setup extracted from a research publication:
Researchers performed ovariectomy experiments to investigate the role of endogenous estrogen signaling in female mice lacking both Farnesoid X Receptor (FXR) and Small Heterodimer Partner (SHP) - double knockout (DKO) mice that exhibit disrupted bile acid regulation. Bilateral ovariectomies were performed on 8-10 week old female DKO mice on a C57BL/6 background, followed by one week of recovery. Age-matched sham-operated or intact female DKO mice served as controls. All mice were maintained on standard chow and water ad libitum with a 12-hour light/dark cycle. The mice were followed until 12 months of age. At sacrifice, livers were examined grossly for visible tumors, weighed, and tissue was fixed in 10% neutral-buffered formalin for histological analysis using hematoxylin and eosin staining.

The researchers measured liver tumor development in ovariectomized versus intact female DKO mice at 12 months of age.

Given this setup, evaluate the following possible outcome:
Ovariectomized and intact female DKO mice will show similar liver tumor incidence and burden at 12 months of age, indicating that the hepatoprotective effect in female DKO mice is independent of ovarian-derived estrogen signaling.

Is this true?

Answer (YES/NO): NO